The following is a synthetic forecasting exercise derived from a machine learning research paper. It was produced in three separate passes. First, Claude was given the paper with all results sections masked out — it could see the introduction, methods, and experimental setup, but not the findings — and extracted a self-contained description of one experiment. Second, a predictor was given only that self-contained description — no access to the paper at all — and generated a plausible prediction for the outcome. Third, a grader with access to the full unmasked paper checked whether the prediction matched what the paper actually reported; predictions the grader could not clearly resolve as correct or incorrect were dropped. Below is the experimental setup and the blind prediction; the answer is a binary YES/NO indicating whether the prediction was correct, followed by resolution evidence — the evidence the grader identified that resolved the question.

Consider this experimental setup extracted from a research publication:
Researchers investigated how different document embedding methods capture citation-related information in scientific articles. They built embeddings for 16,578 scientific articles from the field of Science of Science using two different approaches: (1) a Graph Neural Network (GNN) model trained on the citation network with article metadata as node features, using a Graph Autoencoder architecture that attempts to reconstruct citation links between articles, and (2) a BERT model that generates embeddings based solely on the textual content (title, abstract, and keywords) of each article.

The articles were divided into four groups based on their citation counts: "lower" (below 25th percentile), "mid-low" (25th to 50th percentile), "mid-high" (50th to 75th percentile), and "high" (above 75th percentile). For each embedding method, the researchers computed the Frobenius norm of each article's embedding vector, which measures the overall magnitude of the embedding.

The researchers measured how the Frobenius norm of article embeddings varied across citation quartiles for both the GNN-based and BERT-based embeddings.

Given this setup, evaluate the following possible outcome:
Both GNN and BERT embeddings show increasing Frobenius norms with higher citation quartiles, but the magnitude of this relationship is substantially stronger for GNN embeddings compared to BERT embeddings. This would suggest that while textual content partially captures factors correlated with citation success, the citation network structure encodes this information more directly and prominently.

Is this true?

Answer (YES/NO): NO